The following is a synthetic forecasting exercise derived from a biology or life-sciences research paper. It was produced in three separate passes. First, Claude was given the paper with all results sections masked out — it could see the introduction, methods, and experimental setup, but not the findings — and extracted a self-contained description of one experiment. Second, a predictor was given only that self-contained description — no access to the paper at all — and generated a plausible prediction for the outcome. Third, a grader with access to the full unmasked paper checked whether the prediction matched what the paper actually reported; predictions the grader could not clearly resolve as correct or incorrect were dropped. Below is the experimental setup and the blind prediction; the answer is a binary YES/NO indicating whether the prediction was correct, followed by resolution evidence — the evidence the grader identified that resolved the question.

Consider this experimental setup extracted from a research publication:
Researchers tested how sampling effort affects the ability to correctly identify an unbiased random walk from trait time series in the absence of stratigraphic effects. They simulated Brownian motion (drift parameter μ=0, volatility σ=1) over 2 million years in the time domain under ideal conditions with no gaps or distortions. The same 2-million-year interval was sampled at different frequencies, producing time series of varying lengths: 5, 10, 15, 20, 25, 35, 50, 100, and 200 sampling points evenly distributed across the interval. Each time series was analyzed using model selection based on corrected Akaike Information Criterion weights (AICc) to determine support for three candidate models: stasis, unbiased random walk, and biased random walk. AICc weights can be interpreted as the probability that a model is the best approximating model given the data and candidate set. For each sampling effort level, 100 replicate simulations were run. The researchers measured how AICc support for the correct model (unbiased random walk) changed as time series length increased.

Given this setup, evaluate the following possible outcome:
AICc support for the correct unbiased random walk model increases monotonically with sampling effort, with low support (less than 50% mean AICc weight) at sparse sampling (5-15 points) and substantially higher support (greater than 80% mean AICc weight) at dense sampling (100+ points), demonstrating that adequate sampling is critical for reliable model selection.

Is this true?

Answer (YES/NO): NO